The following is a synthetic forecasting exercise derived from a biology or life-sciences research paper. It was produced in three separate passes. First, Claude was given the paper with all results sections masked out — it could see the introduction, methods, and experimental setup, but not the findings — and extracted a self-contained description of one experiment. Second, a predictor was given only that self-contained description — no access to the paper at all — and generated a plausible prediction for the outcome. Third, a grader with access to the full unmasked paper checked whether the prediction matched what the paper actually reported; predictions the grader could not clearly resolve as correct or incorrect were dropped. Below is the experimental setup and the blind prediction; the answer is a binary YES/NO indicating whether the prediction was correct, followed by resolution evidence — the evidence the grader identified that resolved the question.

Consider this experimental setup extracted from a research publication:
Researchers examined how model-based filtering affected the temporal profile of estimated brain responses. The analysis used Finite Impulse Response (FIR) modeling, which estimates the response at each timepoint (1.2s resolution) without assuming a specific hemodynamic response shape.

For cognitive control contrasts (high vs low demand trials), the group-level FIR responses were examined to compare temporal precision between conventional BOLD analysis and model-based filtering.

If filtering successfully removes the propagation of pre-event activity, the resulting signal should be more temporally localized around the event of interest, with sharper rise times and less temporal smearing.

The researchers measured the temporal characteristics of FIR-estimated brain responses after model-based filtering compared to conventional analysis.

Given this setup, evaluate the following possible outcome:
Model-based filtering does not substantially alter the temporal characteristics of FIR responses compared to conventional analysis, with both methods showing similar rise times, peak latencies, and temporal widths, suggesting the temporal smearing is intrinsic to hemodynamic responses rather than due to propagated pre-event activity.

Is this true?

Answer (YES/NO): NO